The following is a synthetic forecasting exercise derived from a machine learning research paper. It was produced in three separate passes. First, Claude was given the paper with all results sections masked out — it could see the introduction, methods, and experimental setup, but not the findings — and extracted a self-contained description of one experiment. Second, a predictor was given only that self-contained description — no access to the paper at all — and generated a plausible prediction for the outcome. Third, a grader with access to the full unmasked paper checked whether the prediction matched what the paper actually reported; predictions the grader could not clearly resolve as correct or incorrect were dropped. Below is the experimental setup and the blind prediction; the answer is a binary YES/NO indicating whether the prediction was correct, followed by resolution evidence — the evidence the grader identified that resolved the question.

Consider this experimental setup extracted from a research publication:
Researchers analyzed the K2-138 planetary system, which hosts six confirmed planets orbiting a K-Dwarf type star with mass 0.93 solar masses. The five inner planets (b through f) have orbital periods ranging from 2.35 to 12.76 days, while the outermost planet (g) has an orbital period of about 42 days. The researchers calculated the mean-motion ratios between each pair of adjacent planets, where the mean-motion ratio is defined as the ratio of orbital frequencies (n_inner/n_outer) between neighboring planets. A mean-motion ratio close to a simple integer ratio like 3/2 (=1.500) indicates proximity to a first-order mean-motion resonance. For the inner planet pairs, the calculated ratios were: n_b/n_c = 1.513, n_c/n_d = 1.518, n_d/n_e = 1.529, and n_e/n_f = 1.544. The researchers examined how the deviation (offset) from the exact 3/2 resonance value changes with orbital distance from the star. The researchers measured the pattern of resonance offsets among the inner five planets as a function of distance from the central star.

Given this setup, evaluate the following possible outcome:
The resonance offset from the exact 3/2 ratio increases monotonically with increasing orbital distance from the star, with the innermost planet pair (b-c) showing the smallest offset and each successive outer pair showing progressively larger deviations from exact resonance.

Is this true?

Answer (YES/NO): YES